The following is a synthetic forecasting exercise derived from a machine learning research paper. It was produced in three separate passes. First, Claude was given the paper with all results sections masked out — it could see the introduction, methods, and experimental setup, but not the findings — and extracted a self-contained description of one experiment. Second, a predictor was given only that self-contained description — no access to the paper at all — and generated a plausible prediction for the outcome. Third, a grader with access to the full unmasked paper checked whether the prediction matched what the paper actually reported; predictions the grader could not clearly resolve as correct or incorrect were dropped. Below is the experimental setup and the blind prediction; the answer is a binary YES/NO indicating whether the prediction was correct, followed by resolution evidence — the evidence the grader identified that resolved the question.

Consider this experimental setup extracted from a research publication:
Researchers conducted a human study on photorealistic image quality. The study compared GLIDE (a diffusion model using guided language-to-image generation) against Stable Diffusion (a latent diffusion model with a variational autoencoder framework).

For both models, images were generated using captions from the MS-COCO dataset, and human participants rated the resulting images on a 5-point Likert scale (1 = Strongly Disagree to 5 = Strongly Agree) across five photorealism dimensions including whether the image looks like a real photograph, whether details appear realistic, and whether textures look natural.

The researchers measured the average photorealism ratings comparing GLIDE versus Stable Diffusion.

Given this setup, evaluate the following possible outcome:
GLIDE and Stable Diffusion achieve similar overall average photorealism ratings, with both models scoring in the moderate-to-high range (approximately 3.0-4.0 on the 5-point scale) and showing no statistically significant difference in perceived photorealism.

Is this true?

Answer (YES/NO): NO